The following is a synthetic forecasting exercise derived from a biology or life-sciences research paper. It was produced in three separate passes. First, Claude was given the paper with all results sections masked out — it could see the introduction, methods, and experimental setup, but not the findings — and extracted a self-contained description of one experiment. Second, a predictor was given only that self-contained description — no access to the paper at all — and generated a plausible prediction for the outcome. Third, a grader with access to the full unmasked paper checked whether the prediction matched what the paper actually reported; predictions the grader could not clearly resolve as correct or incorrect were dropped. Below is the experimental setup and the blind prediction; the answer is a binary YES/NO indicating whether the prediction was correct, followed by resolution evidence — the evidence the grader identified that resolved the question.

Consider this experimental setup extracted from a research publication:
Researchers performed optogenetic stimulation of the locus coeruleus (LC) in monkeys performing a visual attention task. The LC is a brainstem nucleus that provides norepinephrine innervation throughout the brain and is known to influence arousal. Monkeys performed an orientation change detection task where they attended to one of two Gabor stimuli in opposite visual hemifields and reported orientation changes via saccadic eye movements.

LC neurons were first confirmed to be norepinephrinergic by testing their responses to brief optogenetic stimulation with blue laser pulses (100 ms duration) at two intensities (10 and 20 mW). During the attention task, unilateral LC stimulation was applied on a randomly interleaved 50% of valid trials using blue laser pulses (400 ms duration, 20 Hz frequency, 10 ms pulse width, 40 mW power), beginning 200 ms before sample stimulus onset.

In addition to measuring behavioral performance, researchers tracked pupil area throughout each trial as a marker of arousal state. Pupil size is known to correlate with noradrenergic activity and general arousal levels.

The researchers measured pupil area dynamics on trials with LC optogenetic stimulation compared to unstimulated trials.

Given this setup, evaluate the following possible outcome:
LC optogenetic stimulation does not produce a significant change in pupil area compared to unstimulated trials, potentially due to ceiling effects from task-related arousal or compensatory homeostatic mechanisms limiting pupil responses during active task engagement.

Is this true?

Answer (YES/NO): NO